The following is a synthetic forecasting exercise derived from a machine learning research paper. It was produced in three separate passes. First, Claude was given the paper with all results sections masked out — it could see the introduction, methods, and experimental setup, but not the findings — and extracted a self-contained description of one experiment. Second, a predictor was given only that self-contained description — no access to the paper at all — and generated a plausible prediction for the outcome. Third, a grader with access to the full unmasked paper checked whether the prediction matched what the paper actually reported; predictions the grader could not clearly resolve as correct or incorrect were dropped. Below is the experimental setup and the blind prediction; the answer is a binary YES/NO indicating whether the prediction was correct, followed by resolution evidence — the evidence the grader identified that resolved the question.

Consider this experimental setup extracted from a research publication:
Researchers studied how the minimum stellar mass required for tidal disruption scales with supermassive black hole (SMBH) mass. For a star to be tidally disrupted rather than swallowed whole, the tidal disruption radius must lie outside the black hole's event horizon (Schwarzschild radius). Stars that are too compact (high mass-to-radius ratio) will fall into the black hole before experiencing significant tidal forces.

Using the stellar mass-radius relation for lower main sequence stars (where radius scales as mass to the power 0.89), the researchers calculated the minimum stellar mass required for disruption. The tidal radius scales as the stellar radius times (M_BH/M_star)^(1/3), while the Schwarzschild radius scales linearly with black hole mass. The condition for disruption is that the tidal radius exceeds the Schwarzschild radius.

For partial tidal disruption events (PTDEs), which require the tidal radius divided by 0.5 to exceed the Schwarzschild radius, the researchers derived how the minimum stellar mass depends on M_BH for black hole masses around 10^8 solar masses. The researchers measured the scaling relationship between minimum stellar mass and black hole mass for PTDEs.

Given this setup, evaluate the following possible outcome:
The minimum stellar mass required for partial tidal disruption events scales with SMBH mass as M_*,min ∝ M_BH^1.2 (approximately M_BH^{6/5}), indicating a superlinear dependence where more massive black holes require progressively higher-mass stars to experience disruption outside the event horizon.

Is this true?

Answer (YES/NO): YES